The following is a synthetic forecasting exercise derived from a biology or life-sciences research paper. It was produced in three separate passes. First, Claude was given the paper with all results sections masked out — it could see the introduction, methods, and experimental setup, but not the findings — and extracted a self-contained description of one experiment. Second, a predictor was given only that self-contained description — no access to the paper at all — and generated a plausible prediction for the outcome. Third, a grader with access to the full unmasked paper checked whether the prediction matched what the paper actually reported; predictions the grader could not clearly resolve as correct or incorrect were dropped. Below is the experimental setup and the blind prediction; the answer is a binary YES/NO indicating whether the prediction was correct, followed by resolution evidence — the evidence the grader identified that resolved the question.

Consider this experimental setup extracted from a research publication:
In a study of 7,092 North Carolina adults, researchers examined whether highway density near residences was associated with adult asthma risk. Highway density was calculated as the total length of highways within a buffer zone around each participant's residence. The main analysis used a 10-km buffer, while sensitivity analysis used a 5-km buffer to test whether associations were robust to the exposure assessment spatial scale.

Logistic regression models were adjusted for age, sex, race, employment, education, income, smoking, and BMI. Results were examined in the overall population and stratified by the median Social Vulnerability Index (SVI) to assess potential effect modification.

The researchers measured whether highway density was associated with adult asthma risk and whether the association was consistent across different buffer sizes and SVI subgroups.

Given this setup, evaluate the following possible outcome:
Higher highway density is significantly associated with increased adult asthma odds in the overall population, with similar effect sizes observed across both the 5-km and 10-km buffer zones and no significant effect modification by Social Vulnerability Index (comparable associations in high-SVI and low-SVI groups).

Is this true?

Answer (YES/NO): NO